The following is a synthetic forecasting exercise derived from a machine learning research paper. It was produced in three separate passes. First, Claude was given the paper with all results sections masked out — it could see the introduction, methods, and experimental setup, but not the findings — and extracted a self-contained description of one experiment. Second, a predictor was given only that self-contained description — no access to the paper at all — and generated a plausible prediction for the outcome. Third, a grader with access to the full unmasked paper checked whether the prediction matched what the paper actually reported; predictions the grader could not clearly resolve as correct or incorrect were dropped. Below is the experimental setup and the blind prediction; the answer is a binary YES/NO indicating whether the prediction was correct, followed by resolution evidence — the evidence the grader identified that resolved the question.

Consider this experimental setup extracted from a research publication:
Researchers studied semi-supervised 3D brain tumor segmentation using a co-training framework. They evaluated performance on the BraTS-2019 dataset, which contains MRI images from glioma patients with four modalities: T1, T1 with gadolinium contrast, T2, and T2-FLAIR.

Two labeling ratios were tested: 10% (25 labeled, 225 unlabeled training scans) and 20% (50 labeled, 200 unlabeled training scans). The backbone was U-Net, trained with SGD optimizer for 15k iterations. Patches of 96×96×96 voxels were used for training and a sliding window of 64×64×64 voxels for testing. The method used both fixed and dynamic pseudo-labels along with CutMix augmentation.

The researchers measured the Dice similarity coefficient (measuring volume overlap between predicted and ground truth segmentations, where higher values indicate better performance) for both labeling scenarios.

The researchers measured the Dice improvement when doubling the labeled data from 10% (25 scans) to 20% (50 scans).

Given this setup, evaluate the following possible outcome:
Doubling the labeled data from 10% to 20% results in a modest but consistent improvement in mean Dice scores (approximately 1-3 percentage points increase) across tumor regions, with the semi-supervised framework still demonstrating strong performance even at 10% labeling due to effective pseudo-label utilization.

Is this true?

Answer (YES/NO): NO